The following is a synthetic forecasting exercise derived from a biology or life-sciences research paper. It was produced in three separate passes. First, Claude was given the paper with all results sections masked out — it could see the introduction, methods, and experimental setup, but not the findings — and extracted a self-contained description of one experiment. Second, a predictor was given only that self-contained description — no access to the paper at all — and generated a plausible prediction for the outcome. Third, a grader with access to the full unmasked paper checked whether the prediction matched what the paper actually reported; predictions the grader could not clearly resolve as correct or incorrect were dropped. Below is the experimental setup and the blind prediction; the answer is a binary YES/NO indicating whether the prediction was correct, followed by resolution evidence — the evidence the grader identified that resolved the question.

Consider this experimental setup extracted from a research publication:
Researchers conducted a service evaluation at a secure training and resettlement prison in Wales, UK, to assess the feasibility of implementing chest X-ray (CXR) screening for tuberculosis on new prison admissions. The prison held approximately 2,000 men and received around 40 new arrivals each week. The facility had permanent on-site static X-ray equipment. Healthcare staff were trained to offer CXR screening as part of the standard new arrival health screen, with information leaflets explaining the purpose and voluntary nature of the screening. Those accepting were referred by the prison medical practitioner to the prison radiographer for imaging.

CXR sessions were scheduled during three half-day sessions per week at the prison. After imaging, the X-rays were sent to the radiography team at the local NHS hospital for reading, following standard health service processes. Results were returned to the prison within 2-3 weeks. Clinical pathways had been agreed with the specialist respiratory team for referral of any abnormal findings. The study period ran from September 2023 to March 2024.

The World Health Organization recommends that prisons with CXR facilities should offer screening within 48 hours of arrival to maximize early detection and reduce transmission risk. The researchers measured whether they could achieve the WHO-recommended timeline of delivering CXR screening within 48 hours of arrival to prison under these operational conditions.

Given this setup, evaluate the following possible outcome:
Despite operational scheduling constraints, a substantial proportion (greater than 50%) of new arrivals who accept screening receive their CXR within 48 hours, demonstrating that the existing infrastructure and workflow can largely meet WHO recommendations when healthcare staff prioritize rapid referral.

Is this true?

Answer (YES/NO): NO